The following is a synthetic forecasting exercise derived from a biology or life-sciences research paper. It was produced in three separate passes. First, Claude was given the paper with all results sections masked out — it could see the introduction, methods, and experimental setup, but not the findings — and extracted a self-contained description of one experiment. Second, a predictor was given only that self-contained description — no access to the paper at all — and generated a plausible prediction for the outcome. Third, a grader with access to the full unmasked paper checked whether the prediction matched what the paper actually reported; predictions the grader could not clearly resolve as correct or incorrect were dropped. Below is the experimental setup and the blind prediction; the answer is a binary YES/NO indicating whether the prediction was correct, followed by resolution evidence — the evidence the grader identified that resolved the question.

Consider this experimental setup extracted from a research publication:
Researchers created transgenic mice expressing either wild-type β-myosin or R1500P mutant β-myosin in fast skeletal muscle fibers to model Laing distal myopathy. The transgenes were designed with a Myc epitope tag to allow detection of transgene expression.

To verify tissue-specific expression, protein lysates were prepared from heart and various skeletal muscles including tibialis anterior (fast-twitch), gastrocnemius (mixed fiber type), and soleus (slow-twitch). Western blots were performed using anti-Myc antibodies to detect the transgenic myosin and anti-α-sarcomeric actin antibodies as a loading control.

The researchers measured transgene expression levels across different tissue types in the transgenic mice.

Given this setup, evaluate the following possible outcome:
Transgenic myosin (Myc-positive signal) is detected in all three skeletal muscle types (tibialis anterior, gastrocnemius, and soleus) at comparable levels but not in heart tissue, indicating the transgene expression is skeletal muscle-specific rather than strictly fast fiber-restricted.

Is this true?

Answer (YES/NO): NO